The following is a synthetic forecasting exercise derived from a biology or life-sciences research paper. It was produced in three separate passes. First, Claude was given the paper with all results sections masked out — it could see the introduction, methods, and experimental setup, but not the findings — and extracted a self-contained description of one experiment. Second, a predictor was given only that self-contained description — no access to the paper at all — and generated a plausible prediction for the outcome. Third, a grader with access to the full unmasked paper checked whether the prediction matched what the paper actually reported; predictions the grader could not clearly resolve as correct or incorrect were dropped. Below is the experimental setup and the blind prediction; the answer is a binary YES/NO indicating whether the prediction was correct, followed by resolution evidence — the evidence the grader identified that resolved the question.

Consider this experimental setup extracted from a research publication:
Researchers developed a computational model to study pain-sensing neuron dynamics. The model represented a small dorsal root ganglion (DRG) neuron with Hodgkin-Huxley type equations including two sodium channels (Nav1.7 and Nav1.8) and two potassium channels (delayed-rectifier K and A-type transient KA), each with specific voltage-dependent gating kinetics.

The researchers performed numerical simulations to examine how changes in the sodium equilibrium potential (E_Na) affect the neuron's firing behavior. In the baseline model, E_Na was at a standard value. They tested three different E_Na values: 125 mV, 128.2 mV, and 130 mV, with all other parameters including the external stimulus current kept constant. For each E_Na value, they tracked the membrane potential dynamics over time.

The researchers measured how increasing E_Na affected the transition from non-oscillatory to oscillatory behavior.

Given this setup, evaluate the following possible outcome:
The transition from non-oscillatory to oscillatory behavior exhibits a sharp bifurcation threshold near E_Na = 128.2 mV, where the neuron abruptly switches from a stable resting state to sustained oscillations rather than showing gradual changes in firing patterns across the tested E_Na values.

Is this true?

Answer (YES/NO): NO